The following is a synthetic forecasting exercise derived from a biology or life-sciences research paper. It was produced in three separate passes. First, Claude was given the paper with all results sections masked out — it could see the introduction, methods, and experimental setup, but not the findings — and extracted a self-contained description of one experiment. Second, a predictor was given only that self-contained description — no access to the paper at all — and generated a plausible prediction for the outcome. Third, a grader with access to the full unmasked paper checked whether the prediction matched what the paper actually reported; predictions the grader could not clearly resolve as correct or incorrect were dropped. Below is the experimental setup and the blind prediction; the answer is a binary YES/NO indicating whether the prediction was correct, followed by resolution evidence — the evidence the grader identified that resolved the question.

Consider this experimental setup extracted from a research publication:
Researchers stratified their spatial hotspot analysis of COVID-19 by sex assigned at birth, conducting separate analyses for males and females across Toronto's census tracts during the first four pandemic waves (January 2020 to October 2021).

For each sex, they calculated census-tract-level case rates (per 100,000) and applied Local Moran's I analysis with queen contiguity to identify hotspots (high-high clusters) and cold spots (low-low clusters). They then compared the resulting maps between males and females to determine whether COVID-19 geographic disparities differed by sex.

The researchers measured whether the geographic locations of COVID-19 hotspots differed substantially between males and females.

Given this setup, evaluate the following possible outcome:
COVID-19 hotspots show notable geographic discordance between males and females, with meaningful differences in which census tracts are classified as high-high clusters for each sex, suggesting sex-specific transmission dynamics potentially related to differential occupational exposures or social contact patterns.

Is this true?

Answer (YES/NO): NO